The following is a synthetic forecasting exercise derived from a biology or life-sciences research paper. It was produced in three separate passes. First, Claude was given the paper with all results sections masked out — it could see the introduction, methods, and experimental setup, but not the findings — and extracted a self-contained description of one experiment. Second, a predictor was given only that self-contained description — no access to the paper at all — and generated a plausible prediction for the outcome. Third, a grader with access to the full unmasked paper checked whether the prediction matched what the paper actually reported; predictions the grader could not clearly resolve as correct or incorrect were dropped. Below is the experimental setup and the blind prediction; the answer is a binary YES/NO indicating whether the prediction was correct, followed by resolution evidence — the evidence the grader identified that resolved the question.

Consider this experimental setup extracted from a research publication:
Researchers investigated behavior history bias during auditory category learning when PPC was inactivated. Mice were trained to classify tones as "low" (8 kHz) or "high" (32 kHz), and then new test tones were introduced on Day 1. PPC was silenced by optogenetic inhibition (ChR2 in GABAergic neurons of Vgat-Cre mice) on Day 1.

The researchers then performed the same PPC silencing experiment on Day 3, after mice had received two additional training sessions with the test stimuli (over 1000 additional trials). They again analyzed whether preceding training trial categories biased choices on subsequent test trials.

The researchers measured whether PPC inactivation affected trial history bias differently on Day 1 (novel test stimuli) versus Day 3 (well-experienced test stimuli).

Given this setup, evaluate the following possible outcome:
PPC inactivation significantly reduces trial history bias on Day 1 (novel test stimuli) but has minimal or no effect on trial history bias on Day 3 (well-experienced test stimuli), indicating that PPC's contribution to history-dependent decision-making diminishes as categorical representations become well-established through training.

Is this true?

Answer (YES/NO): NO